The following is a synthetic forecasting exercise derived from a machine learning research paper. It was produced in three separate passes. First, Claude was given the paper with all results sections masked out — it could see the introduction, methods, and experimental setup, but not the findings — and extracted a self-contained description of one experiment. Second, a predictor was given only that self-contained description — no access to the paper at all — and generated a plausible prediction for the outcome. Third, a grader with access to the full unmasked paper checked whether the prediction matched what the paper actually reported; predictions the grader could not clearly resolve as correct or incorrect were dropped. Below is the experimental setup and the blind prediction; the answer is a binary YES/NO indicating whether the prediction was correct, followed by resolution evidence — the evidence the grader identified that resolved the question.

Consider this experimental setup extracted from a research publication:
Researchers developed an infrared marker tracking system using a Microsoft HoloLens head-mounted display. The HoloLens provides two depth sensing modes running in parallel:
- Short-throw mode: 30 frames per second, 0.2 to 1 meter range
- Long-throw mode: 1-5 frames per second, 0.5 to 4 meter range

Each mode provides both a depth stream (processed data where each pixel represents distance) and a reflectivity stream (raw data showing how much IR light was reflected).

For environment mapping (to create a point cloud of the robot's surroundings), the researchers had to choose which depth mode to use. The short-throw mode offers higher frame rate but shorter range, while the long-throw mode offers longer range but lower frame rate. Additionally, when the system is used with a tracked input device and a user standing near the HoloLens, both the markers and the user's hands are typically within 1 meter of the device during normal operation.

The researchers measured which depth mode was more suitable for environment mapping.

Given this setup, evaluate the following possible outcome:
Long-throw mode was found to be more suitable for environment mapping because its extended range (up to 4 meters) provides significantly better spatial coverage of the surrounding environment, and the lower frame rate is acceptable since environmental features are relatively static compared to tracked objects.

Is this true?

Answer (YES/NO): NO